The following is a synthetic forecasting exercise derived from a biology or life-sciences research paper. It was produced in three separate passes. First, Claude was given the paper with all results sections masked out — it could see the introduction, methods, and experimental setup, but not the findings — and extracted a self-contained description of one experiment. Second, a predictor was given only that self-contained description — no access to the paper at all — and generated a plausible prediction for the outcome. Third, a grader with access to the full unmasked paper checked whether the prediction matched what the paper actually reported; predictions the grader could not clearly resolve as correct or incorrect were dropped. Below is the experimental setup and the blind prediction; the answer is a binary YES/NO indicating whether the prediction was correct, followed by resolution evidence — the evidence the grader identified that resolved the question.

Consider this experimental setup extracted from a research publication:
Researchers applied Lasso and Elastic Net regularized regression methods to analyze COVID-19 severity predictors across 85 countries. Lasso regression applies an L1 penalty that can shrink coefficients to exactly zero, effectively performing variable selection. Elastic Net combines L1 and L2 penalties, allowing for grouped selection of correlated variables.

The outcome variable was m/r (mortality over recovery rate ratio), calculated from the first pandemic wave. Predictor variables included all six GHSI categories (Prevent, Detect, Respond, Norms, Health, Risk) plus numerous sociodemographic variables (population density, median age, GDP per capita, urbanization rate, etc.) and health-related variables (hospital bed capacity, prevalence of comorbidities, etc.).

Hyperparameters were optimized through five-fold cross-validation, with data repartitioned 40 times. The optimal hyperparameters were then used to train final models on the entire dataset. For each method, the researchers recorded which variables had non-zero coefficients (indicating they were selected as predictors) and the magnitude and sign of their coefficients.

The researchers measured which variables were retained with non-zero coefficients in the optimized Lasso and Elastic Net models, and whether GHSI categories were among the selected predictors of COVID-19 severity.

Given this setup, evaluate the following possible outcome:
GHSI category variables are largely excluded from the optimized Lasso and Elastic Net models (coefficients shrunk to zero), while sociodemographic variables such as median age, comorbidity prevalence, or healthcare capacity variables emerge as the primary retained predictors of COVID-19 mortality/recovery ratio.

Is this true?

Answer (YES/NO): NO